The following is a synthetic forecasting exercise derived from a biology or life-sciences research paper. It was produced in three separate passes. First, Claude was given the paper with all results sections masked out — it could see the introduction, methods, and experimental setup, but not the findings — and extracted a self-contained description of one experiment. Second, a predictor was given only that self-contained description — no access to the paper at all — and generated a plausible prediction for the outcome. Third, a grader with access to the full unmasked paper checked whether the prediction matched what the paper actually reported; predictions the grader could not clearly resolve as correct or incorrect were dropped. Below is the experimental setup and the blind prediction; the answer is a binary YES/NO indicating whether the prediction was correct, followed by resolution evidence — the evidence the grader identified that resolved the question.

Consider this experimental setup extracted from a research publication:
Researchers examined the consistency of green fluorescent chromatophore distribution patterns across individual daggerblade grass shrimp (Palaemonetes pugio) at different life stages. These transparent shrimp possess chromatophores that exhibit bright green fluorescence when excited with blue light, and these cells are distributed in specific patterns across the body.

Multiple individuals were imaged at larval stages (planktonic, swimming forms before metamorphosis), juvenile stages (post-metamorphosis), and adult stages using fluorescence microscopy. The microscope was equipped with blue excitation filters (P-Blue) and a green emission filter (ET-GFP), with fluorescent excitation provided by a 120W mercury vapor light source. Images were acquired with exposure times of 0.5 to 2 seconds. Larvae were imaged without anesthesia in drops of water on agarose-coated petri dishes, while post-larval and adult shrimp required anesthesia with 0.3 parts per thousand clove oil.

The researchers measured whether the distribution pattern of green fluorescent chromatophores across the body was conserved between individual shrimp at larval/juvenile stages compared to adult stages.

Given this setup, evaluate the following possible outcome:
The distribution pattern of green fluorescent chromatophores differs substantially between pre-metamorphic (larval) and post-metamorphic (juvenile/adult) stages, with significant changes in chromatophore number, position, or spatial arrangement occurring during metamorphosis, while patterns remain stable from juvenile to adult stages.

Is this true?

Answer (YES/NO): NO